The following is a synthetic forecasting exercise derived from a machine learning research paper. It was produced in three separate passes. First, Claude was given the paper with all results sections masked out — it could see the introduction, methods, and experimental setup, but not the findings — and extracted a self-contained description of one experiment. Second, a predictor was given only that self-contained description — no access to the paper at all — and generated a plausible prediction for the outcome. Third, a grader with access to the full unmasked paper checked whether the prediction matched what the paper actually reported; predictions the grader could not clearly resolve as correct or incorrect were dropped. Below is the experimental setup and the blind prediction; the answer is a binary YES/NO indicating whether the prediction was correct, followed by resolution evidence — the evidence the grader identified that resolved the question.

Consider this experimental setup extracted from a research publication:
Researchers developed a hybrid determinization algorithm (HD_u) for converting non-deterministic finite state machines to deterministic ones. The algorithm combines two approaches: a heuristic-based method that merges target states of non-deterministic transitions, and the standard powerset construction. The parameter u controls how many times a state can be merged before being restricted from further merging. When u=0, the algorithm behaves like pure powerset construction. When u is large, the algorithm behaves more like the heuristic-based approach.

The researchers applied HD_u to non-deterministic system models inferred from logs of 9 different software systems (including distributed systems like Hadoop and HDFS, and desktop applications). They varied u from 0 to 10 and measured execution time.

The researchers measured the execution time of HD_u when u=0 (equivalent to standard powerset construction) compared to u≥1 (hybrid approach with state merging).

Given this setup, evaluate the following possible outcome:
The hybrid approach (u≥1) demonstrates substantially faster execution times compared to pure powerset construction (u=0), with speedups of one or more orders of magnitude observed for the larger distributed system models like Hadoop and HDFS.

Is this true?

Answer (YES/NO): NO